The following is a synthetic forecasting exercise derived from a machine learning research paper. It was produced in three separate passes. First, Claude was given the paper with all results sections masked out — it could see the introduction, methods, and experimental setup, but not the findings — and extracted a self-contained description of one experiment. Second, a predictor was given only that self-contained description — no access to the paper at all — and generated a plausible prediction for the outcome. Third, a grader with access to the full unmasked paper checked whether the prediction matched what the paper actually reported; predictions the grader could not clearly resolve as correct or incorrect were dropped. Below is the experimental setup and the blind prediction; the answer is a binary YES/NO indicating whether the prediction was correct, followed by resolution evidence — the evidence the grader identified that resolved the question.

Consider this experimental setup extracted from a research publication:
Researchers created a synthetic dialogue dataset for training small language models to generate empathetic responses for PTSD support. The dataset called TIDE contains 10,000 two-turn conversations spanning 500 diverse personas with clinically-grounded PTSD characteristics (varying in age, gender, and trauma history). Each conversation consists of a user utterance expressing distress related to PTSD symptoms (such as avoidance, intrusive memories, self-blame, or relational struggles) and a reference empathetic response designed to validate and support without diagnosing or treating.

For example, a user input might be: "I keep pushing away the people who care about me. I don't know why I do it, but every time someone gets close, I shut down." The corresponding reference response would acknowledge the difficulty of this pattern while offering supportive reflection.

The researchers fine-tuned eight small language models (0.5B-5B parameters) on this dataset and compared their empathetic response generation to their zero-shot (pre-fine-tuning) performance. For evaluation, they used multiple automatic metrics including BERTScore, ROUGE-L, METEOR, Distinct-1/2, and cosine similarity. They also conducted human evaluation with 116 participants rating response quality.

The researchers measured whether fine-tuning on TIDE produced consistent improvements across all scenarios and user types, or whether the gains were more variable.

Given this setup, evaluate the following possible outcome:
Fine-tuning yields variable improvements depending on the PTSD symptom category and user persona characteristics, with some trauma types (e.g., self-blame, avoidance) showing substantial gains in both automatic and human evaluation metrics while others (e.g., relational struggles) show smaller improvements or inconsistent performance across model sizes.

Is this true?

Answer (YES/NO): NO